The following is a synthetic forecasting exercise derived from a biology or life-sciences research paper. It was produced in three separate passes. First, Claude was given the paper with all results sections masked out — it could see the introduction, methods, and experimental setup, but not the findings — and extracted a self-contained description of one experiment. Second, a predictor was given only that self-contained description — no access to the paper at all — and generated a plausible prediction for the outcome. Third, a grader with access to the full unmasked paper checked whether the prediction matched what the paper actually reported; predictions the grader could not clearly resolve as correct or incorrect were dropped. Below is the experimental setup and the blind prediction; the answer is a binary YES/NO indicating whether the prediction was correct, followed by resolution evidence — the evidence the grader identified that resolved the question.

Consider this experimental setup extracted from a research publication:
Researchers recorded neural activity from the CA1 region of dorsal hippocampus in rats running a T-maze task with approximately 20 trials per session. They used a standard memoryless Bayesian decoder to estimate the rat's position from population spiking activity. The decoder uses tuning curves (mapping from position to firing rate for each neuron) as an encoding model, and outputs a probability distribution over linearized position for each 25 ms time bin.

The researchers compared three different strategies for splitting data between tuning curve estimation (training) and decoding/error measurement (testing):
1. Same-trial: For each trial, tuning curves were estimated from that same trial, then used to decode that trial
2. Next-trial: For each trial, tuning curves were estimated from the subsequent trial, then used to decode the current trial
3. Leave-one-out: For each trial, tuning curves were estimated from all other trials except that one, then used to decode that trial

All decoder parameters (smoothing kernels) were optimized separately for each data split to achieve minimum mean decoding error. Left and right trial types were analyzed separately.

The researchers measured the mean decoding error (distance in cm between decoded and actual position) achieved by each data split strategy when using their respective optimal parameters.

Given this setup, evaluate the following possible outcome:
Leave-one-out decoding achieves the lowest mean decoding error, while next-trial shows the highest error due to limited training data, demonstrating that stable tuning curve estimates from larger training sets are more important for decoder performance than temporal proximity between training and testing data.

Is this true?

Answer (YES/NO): NO